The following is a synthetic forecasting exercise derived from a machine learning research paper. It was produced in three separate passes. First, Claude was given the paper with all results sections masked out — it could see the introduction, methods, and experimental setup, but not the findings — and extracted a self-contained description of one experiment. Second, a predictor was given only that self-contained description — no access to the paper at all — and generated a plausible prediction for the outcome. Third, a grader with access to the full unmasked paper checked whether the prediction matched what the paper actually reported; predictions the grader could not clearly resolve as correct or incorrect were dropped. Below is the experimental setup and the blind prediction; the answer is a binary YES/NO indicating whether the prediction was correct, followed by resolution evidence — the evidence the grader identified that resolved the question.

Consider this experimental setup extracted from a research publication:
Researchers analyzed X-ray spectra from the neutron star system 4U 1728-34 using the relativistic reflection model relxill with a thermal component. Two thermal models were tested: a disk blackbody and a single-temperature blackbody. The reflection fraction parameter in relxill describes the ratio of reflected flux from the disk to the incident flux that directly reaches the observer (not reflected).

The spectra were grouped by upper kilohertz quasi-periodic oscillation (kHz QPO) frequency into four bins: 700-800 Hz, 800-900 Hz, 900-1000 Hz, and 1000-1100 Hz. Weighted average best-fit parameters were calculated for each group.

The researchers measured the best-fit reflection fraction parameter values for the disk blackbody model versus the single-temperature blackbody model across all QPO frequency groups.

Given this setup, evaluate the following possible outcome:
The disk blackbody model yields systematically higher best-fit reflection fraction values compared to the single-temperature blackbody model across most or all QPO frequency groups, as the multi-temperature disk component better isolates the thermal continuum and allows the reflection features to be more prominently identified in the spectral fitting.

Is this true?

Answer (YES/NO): YES